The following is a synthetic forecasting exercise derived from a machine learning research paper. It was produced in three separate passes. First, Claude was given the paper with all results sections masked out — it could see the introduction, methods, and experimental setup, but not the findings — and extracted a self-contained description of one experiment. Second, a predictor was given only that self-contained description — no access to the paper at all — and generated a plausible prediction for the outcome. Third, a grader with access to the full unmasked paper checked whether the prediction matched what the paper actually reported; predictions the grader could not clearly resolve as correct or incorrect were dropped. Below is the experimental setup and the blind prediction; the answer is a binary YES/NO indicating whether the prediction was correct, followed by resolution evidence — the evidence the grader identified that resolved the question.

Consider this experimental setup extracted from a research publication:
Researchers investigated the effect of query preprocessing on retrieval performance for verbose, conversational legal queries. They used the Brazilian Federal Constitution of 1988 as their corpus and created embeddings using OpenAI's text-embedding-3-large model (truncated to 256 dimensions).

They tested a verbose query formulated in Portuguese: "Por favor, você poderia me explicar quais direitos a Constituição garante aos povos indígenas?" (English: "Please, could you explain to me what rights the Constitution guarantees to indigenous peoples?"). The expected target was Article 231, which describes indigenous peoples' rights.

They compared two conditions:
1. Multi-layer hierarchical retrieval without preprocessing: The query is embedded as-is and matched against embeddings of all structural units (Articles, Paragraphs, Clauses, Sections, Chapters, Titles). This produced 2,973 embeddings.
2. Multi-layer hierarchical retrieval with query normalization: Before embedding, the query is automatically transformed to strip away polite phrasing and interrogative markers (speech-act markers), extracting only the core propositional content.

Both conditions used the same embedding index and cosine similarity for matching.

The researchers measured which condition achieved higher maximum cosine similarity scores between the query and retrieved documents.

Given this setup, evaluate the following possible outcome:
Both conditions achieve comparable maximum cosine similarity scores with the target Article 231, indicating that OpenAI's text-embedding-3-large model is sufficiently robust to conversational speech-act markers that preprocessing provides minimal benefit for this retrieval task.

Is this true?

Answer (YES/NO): NO